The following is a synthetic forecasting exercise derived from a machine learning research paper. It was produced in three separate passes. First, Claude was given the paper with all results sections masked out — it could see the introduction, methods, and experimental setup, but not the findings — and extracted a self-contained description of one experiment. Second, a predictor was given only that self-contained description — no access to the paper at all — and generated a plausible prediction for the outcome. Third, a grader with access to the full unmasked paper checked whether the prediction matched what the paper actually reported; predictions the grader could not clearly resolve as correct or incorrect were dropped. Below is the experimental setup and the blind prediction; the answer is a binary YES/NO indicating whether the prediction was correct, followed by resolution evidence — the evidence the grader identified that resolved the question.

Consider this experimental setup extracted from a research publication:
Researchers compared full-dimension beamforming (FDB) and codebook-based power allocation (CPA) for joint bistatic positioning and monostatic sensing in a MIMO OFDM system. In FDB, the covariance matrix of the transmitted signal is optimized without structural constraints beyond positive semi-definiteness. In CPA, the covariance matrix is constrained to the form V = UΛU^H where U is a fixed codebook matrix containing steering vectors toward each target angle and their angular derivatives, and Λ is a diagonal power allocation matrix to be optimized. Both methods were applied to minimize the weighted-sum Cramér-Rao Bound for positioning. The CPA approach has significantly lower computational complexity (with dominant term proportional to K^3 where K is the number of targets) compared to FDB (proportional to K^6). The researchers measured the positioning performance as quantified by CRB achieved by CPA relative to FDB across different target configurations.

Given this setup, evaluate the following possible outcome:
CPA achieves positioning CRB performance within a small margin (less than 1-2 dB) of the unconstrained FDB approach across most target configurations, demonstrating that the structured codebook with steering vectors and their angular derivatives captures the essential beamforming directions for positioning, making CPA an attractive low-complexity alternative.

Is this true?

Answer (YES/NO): NO